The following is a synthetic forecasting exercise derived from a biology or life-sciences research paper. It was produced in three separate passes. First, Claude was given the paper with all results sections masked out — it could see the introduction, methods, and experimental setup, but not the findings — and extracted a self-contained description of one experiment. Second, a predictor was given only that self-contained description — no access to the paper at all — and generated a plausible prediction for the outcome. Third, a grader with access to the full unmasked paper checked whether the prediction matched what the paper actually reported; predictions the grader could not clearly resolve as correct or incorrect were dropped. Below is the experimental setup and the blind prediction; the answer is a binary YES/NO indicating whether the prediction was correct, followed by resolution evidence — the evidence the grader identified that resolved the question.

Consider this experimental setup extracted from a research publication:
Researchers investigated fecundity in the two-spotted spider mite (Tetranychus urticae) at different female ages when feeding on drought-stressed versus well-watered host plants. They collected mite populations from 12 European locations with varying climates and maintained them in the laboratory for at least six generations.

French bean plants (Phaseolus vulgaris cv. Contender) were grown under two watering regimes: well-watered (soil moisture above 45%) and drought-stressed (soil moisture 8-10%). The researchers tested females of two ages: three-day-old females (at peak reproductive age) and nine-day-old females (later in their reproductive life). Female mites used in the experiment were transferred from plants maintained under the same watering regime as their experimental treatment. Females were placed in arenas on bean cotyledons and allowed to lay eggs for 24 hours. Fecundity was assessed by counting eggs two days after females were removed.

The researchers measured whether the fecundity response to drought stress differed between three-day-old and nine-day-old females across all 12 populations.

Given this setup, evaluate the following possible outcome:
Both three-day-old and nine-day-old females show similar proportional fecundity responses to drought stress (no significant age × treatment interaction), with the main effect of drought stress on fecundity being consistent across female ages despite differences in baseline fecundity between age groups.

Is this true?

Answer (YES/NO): NO